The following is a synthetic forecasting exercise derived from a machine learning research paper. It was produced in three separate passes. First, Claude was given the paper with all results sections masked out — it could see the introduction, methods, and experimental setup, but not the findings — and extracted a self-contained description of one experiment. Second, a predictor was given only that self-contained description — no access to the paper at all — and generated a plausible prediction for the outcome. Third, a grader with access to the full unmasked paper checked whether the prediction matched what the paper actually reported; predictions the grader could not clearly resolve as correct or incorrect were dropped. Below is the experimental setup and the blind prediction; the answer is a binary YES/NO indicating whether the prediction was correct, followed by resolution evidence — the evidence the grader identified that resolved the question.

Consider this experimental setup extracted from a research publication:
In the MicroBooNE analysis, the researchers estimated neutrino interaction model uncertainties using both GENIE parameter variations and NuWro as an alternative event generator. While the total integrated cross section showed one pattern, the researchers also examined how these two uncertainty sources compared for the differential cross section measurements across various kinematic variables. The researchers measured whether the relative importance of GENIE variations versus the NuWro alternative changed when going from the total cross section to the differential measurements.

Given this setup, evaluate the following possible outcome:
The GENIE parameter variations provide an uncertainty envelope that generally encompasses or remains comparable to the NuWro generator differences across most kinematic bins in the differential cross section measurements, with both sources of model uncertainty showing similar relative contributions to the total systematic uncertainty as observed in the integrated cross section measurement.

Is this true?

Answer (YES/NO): NO